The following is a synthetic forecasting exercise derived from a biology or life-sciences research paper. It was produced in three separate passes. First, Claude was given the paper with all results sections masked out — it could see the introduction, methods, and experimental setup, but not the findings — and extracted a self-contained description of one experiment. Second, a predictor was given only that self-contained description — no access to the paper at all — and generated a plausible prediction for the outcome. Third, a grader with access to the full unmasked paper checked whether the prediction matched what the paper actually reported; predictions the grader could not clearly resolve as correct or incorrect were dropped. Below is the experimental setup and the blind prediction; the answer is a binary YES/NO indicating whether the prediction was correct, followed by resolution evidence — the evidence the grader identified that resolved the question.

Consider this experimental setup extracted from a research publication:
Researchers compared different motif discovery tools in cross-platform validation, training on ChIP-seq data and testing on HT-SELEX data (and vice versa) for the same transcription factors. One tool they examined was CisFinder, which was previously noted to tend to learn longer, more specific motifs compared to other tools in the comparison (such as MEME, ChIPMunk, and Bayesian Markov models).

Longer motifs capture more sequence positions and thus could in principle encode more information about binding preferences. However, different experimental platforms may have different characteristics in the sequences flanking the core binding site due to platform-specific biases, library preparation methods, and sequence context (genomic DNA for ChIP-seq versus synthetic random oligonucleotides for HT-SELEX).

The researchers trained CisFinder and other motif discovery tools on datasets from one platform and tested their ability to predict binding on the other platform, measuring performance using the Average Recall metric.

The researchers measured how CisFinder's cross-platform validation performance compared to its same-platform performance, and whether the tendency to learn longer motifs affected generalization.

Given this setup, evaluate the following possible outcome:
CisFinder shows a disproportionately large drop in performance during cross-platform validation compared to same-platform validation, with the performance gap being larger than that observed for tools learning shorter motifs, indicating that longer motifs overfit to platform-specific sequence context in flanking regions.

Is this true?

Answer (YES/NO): YES